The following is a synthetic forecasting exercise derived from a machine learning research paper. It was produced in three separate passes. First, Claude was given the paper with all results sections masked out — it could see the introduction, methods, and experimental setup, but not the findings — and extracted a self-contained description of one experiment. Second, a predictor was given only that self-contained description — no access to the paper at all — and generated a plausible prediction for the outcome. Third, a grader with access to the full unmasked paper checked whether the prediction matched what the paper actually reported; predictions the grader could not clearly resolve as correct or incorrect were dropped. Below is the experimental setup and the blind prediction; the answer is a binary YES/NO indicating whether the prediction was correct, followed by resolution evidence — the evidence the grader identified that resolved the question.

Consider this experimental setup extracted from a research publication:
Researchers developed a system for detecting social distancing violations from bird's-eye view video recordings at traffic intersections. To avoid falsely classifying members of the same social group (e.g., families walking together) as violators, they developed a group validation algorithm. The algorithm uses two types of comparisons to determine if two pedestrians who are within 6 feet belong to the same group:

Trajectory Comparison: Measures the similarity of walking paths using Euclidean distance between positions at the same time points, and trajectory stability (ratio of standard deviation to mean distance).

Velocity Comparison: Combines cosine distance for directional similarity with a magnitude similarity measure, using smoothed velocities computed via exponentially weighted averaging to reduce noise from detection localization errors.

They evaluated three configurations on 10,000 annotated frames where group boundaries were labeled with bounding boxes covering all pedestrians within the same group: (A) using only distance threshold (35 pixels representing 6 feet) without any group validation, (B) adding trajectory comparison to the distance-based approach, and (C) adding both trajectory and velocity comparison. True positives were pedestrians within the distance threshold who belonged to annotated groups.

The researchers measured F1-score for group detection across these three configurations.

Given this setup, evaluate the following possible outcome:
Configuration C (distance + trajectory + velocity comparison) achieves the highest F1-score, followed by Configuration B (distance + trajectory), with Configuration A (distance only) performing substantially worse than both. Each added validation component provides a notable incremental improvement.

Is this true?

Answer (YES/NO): NO